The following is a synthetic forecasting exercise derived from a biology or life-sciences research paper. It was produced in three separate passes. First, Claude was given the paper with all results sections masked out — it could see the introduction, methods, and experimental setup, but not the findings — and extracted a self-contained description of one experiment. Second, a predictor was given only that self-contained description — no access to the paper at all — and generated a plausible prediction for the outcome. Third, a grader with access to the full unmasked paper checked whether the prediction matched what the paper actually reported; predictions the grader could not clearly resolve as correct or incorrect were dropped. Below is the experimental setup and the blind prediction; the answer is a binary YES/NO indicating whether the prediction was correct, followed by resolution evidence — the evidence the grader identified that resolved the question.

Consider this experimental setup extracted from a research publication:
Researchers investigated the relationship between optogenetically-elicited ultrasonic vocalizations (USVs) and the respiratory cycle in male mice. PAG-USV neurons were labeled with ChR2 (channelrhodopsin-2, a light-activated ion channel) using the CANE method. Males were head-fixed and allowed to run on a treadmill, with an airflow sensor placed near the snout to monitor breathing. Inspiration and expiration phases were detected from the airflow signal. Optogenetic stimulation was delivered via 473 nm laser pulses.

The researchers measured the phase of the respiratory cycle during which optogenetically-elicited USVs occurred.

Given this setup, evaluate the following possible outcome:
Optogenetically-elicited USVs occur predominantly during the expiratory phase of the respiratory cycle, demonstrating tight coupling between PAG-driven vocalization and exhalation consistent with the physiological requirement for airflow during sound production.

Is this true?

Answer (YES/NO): YES